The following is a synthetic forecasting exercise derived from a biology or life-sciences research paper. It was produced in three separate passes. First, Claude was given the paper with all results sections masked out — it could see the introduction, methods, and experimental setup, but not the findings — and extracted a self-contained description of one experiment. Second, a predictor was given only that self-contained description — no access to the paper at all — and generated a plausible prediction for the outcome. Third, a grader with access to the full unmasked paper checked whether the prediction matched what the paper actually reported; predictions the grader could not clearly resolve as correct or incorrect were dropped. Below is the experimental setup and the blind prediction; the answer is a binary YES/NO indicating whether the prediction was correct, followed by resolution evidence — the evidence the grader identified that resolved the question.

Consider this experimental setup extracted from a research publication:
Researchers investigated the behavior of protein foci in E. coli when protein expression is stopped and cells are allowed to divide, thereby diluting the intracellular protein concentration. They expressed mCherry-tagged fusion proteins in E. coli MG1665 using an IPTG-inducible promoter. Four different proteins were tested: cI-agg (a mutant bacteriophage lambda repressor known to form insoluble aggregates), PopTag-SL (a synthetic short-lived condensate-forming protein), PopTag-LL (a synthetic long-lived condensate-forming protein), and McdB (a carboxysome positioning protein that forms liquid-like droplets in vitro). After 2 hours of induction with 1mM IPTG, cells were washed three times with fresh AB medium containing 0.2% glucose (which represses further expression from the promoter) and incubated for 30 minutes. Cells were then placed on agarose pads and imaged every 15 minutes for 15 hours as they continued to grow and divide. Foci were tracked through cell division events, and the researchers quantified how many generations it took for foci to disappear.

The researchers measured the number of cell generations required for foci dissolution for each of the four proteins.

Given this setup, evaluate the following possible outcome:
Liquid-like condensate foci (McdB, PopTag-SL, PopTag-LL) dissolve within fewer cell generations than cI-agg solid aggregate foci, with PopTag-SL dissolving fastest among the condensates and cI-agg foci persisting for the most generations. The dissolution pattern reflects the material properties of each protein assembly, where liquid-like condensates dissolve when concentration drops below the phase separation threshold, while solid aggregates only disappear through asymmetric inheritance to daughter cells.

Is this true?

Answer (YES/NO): NO